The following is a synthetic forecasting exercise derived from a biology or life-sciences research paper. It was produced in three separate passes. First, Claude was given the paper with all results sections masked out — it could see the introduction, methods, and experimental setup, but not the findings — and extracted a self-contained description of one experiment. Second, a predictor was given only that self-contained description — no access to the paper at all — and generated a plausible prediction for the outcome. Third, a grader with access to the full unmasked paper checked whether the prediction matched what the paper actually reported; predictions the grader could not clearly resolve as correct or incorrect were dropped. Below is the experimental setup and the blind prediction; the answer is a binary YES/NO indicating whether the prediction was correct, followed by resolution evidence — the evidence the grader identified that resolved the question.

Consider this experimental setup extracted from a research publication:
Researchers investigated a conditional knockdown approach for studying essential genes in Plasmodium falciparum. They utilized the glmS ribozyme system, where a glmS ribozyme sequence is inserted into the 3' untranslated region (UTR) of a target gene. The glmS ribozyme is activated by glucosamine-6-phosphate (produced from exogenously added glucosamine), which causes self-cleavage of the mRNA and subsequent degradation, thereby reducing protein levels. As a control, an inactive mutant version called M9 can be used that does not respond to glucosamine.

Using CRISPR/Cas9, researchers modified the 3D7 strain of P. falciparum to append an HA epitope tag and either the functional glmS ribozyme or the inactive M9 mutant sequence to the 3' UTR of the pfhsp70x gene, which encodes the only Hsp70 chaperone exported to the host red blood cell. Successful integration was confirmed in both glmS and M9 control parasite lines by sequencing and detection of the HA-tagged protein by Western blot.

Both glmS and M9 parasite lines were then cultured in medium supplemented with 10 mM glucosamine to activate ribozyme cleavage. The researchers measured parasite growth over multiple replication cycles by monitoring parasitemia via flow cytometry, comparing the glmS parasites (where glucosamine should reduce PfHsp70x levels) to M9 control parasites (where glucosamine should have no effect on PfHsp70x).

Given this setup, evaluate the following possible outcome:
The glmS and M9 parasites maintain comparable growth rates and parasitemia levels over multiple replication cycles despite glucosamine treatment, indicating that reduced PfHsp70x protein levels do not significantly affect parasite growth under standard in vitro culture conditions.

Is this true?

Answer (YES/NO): YES